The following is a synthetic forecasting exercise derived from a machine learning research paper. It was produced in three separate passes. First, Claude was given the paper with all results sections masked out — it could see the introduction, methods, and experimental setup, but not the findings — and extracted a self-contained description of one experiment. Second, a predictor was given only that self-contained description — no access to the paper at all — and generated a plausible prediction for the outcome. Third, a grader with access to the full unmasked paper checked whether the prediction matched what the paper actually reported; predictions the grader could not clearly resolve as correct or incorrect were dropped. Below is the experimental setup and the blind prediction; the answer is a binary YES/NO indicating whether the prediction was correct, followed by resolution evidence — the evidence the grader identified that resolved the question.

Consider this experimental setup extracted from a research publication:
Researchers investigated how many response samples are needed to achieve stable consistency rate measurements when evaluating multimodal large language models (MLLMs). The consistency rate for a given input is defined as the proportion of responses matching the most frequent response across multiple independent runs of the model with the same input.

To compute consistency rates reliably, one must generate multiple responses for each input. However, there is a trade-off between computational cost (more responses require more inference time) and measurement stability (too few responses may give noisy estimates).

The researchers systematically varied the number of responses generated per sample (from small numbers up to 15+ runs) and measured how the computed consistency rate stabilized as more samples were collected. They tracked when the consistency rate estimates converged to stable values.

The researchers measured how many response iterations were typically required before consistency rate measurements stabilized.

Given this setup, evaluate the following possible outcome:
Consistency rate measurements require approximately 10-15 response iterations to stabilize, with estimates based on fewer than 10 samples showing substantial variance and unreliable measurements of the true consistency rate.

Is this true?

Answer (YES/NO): NO